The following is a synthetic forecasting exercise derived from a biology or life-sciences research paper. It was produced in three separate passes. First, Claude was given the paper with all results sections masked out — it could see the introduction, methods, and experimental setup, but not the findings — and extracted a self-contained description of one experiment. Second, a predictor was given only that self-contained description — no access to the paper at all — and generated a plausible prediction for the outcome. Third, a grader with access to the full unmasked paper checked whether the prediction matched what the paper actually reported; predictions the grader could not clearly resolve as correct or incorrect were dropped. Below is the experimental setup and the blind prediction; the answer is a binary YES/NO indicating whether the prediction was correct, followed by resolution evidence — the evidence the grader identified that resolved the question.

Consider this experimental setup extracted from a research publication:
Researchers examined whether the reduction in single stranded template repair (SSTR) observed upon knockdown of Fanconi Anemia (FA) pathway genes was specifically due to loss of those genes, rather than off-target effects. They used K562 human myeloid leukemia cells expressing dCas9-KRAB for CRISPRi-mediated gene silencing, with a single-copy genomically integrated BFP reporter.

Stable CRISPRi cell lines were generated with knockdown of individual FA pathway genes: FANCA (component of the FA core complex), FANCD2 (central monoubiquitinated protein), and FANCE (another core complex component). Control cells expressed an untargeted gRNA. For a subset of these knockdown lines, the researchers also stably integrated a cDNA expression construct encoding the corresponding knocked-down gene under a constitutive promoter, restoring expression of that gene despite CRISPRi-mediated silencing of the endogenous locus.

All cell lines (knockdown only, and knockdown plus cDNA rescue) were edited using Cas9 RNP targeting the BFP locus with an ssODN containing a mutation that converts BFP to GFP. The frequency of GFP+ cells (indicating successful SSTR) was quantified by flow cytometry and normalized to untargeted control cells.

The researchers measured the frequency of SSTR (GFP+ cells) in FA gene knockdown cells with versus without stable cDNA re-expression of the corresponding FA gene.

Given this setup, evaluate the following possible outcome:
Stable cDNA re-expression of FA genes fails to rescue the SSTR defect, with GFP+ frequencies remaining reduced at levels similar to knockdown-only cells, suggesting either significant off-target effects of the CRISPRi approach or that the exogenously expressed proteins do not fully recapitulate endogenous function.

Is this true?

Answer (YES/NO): NO